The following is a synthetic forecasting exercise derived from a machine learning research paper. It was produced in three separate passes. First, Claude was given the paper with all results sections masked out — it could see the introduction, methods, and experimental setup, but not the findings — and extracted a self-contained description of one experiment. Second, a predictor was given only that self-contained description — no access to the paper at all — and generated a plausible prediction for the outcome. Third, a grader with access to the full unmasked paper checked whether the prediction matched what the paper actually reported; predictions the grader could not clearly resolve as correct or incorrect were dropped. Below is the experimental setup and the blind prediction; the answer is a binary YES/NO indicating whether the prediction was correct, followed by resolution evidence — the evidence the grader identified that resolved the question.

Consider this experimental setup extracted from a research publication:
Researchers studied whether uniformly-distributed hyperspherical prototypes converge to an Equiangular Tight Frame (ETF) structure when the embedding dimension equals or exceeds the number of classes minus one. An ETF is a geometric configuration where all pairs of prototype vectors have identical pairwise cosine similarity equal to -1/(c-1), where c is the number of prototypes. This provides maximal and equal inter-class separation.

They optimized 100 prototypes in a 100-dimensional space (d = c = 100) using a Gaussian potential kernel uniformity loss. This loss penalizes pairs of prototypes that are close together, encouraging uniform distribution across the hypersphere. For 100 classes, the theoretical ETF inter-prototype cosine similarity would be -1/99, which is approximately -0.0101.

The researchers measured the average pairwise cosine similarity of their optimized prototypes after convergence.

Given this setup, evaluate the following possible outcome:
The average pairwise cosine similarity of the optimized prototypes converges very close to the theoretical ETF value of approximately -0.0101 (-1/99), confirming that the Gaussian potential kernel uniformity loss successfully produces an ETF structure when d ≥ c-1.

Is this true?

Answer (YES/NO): YES